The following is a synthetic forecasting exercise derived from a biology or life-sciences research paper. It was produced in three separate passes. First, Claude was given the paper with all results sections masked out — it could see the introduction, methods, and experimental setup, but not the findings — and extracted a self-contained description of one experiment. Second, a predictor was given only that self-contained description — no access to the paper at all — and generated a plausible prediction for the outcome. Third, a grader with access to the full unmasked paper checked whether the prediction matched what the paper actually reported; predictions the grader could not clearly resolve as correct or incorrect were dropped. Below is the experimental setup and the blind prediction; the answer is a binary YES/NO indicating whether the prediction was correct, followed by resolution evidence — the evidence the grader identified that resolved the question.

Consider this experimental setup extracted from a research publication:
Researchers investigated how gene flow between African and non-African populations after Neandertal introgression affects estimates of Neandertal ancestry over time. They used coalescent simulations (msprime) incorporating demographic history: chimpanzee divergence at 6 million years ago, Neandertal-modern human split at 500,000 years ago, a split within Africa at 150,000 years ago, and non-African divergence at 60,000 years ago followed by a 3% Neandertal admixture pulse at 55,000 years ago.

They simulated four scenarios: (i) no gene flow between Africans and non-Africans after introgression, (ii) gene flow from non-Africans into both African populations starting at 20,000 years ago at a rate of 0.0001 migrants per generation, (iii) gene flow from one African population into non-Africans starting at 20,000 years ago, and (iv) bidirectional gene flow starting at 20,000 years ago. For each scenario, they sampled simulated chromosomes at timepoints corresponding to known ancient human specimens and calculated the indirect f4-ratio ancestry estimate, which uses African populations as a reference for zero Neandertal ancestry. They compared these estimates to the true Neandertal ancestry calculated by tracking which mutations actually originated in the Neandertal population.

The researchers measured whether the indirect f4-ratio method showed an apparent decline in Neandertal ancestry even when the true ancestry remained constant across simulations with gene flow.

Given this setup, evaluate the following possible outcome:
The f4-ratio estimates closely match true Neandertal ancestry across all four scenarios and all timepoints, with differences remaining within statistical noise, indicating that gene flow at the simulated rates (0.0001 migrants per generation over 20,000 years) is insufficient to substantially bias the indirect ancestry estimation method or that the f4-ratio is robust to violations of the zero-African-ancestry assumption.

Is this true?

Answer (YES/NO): NO